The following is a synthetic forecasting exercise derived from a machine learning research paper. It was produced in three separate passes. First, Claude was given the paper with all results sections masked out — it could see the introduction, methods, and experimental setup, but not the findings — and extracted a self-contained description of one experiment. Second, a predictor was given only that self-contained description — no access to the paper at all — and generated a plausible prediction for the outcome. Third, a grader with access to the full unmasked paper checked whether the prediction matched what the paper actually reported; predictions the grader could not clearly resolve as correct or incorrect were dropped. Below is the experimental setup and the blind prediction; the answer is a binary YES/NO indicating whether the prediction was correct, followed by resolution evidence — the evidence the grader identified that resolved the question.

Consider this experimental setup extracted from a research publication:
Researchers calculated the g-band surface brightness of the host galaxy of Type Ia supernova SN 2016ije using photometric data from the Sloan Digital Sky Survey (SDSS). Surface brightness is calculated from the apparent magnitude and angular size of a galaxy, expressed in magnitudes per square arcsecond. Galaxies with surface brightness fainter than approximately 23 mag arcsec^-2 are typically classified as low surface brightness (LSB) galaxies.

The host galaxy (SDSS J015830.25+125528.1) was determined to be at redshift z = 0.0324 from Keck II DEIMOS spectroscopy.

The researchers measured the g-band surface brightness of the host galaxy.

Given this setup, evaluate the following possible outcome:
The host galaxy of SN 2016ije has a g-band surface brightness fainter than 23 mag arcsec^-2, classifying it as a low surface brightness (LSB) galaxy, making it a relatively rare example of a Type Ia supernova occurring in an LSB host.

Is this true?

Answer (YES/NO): YES